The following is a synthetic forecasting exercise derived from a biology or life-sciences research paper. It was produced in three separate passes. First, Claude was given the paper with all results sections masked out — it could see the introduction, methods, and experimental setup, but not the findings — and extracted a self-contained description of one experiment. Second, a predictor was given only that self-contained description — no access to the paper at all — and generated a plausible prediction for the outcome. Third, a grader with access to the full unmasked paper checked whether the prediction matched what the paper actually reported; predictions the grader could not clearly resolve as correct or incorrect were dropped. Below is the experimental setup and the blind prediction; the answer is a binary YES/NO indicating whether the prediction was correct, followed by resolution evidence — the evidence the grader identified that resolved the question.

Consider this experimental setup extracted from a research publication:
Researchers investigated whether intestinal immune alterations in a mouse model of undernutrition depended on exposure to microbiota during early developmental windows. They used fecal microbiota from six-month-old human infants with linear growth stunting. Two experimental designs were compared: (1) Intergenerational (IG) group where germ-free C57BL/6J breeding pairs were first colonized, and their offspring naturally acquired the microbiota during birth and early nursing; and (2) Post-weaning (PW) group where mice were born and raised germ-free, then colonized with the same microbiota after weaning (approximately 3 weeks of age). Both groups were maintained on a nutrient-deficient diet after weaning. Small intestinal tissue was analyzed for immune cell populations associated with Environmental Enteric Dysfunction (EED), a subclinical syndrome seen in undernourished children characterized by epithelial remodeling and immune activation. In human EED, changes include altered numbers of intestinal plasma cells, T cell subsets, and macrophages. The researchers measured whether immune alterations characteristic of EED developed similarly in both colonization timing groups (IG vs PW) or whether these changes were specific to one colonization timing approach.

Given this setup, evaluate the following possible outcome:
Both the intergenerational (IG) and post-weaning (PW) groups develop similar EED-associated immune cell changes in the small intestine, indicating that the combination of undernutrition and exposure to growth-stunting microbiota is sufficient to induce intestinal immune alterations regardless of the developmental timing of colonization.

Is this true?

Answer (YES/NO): NO